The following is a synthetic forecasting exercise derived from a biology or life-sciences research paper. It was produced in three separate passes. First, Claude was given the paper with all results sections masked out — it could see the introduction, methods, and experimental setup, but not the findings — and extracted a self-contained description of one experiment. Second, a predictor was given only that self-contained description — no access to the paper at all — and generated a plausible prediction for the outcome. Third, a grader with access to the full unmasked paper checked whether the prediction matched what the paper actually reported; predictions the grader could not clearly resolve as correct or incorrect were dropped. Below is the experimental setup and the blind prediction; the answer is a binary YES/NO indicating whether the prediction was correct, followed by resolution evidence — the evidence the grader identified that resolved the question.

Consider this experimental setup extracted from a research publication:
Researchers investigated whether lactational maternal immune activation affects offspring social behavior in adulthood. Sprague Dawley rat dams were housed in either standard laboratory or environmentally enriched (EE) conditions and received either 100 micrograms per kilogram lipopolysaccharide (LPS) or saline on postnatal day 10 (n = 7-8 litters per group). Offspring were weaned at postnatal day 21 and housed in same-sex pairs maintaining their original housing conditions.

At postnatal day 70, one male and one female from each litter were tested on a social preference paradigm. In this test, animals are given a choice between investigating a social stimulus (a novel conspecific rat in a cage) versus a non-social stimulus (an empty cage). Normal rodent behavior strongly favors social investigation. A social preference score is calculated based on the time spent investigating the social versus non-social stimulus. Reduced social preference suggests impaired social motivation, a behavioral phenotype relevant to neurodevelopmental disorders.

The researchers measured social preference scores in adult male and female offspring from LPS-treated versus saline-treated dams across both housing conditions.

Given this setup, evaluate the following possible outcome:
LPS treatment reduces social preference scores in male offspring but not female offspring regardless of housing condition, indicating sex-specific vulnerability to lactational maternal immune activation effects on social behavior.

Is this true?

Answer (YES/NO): NO